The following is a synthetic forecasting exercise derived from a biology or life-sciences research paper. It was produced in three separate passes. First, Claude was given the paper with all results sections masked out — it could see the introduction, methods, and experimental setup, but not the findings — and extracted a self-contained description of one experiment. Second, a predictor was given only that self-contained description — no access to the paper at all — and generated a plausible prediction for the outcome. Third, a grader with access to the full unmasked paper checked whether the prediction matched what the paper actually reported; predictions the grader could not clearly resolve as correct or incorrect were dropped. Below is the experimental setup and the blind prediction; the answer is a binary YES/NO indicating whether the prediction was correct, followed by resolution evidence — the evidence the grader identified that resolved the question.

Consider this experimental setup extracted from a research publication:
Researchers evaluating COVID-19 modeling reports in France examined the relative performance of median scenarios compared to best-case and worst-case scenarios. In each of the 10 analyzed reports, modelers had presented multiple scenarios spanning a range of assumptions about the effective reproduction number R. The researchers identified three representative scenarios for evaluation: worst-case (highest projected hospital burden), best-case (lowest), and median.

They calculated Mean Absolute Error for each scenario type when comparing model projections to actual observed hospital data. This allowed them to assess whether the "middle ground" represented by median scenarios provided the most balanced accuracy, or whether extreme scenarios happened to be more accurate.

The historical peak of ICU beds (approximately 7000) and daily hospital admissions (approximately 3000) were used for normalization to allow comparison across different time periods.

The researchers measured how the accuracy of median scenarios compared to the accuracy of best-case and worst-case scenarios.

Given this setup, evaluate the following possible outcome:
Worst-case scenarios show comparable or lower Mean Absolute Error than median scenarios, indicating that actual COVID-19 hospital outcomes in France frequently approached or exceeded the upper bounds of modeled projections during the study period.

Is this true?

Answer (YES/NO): NO